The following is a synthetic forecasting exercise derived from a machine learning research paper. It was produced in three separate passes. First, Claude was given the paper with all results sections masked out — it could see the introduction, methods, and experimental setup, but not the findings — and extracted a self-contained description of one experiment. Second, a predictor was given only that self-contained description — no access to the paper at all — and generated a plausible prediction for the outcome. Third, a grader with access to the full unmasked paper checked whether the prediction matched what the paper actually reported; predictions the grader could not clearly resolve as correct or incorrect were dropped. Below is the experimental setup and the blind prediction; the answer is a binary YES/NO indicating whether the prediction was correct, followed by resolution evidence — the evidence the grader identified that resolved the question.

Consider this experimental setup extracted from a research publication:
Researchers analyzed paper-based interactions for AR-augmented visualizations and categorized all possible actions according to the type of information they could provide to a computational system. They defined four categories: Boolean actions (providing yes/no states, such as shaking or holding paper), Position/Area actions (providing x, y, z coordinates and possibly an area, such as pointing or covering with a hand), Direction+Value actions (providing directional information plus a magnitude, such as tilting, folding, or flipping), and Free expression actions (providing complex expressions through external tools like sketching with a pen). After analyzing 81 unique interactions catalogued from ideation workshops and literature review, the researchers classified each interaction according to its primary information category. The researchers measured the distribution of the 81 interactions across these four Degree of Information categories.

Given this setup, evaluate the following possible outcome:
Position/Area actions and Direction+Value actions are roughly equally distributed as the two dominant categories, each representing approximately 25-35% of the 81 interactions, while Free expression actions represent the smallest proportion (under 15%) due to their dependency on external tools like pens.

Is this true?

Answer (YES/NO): NO